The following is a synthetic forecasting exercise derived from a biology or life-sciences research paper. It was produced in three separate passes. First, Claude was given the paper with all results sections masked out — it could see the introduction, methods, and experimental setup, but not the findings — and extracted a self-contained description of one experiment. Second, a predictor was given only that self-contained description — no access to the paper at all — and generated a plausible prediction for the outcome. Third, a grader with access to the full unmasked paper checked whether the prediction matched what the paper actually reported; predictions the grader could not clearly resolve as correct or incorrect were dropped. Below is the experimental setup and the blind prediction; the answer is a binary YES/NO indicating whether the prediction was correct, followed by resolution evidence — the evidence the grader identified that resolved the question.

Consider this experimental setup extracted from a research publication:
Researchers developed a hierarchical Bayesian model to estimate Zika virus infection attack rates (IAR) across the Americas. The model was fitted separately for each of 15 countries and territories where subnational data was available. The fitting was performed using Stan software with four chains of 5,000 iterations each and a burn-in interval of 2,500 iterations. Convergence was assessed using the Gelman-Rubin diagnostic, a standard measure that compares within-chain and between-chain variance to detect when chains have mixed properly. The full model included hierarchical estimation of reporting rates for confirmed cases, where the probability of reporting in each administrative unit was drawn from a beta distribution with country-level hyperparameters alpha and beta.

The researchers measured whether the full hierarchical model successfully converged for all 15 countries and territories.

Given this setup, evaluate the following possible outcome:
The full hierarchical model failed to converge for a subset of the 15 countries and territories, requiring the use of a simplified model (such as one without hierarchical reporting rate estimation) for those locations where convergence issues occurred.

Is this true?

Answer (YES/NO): YES